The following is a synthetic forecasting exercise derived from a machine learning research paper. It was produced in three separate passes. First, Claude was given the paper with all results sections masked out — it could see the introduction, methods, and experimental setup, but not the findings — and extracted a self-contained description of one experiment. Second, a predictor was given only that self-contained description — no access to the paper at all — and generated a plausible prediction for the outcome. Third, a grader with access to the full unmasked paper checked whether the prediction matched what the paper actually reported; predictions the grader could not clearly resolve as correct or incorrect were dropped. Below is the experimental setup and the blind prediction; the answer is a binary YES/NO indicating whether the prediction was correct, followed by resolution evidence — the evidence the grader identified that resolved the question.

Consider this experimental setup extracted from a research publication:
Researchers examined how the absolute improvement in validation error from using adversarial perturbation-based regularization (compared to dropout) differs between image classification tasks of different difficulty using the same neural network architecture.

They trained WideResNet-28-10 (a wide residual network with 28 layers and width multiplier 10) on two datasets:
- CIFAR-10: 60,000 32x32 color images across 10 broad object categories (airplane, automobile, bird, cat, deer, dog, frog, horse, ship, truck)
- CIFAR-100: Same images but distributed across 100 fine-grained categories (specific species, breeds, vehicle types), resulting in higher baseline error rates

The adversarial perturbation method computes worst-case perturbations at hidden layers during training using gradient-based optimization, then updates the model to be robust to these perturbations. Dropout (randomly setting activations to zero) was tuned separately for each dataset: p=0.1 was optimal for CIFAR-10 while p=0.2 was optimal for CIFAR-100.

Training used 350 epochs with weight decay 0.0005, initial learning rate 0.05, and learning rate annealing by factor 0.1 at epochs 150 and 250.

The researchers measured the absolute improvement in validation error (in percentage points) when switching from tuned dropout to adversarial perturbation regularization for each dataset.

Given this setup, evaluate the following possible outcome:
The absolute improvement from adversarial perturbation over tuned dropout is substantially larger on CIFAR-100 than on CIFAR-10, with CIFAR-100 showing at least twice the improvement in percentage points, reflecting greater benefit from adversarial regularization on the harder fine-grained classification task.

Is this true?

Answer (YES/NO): NO